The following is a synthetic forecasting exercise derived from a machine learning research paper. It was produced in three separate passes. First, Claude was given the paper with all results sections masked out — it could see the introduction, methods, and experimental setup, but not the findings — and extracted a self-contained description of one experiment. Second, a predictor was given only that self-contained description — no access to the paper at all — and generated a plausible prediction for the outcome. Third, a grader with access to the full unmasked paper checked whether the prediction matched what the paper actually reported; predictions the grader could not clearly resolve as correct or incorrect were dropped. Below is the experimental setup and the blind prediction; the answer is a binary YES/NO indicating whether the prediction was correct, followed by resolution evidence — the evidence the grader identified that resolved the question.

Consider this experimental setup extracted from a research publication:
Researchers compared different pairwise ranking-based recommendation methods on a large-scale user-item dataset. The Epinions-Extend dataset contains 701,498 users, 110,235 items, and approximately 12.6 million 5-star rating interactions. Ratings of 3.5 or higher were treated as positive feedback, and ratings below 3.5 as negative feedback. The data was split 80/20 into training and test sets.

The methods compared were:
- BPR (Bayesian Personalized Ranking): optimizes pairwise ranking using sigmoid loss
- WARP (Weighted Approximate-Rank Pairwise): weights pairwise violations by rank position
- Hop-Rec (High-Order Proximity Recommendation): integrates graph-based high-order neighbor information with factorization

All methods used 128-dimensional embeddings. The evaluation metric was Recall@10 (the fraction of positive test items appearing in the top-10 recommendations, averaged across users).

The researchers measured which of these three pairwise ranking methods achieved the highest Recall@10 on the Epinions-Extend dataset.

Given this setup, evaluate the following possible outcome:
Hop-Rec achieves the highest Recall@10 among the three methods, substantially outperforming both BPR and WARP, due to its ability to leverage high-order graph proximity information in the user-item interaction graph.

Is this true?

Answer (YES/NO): YES